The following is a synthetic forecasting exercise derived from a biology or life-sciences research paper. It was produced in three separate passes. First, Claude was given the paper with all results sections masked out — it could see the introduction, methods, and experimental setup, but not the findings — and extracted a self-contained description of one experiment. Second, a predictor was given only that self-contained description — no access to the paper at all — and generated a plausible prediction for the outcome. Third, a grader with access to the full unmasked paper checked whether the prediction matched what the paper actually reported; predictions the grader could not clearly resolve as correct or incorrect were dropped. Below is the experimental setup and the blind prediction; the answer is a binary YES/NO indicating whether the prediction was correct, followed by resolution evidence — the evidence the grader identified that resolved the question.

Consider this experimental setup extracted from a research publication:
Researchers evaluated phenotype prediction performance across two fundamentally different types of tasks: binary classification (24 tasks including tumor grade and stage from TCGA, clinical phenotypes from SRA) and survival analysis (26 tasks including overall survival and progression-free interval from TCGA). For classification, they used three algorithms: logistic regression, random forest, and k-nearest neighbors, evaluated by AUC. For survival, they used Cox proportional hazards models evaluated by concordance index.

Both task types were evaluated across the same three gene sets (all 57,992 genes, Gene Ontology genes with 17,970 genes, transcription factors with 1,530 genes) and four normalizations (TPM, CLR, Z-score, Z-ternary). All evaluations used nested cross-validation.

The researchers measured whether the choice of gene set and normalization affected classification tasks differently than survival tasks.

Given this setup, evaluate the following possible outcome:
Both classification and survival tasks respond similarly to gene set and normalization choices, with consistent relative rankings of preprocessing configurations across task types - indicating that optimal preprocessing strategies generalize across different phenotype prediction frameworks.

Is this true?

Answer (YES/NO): NO